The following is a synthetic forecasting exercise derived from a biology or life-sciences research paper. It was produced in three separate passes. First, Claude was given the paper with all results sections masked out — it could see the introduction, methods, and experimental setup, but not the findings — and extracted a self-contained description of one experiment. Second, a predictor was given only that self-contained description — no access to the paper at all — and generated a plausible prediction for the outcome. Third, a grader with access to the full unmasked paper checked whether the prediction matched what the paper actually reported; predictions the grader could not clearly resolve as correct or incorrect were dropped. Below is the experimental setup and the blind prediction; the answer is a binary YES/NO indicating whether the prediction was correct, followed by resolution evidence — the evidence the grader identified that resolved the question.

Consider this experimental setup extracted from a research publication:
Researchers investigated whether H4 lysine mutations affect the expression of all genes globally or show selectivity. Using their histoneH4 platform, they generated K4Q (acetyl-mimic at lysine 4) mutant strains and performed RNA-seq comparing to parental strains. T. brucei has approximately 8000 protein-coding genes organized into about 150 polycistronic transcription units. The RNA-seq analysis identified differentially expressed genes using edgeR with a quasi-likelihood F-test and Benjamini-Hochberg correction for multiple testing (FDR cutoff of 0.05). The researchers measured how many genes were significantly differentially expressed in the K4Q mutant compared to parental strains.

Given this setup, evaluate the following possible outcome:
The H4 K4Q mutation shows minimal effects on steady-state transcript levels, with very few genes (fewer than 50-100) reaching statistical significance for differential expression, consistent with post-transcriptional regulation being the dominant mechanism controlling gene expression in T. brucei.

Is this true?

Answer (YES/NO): NO